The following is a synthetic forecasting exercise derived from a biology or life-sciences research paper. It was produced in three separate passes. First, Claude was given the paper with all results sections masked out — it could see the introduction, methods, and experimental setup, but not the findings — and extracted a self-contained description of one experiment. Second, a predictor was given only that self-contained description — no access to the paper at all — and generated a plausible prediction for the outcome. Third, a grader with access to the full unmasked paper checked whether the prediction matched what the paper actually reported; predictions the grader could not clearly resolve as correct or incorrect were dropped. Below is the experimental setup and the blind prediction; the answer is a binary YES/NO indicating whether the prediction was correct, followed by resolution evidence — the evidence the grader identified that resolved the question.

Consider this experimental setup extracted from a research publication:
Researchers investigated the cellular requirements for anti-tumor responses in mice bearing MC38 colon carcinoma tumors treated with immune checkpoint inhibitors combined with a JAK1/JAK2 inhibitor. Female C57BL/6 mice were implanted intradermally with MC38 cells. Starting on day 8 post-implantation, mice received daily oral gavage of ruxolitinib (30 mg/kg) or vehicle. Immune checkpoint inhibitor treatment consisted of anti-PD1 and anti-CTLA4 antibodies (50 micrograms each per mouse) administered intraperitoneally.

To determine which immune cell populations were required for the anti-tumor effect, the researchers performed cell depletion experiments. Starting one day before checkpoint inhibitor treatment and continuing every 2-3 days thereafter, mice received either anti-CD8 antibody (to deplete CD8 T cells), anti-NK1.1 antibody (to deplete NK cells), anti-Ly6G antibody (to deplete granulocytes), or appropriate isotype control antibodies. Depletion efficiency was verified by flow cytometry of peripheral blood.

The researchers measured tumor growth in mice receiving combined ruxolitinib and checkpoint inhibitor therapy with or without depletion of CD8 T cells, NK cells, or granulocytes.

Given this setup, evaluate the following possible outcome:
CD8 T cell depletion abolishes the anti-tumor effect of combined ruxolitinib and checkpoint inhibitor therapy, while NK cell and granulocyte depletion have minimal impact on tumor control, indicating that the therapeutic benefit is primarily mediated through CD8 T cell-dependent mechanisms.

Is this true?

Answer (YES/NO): NO